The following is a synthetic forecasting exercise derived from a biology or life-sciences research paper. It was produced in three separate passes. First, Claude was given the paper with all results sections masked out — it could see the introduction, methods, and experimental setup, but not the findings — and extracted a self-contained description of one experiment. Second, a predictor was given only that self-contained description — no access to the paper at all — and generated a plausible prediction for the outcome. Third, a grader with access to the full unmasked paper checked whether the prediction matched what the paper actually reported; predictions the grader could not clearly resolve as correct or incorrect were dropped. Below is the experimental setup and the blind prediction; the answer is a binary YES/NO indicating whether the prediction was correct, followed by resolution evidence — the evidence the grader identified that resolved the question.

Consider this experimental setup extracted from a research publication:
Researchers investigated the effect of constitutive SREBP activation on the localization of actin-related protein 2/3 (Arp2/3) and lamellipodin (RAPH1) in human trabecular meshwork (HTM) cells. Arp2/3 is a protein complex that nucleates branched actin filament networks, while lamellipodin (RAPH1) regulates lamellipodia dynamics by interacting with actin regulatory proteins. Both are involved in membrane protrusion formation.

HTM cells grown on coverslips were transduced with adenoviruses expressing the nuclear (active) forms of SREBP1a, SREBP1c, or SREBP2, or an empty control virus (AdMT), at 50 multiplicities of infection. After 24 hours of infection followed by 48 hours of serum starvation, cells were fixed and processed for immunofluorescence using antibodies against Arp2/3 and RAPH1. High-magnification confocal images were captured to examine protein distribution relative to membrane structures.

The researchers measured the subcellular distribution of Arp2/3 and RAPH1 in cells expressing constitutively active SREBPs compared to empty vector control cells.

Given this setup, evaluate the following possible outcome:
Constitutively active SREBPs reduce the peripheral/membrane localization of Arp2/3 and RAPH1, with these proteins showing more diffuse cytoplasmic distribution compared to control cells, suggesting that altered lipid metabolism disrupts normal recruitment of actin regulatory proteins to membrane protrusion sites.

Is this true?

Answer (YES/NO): NO